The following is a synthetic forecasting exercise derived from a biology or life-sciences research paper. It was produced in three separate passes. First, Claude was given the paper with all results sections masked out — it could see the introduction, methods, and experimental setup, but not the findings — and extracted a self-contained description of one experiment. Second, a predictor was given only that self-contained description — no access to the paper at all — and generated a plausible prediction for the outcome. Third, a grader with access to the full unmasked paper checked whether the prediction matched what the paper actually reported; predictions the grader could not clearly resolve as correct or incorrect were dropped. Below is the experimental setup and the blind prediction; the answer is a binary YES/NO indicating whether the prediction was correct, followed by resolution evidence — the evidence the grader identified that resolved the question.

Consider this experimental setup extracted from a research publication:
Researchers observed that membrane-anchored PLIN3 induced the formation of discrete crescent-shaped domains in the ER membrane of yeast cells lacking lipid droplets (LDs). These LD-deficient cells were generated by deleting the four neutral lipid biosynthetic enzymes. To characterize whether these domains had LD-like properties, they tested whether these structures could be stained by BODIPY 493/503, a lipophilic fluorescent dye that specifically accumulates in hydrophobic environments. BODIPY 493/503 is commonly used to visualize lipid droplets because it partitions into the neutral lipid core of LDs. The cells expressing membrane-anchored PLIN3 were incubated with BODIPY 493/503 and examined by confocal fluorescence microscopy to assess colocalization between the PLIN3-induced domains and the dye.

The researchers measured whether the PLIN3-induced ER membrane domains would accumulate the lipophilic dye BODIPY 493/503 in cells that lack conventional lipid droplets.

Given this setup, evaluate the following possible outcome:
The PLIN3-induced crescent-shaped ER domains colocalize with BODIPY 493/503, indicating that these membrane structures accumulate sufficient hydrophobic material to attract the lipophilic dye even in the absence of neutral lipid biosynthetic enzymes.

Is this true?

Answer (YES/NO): YES